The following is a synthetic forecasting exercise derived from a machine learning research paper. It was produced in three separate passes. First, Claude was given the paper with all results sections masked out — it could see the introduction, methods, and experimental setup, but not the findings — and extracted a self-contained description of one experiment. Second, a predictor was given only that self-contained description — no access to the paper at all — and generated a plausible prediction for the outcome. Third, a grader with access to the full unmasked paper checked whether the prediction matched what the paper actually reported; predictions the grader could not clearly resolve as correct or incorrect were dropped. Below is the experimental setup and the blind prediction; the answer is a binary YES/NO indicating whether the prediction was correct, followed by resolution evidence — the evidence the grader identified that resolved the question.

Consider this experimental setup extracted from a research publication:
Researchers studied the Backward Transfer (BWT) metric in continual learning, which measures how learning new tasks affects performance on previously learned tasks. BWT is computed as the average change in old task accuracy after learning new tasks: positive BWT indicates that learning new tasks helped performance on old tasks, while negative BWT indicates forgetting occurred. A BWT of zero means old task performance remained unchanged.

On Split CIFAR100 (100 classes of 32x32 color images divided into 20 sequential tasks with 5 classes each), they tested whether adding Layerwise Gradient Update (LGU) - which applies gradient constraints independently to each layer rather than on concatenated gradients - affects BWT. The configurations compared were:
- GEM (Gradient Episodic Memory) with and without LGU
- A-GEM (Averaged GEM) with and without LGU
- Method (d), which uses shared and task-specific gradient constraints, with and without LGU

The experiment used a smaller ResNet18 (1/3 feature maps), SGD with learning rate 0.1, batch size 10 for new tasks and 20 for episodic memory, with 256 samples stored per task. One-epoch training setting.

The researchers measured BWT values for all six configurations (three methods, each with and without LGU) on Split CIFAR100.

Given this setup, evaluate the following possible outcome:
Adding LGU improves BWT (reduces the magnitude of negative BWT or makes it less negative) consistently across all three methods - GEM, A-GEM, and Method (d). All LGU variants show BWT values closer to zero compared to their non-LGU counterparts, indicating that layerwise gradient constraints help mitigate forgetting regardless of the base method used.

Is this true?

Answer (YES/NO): NO